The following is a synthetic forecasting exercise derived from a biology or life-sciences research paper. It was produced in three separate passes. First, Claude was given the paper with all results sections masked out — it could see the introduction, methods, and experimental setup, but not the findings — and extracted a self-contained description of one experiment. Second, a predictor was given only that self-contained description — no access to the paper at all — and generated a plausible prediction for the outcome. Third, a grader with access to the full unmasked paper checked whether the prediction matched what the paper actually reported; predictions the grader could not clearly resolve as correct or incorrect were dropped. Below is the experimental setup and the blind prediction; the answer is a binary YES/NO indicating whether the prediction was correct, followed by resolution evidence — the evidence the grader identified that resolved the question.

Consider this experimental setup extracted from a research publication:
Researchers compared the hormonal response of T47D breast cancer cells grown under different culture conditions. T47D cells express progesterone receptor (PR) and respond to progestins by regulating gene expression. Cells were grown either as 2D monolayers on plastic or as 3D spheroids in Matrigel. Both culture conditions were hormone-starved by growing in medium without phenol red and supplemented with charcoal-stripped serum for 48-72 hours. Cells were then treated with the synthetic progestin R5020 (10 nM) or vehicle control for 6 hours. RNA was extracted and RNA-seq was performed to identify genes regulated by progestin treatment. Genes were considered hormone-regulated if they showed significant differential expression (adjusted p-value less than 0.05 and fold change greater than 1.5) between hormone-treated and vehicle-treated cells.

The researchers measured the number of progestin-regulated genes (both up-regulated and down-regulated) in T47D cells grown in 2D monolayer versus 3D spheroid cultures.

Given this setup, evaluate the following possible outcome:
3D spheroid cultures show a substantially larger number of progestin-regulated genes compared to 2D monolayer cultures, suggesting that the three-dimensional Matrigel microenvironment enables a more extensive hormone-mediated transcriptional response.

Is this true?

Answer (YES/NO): YES